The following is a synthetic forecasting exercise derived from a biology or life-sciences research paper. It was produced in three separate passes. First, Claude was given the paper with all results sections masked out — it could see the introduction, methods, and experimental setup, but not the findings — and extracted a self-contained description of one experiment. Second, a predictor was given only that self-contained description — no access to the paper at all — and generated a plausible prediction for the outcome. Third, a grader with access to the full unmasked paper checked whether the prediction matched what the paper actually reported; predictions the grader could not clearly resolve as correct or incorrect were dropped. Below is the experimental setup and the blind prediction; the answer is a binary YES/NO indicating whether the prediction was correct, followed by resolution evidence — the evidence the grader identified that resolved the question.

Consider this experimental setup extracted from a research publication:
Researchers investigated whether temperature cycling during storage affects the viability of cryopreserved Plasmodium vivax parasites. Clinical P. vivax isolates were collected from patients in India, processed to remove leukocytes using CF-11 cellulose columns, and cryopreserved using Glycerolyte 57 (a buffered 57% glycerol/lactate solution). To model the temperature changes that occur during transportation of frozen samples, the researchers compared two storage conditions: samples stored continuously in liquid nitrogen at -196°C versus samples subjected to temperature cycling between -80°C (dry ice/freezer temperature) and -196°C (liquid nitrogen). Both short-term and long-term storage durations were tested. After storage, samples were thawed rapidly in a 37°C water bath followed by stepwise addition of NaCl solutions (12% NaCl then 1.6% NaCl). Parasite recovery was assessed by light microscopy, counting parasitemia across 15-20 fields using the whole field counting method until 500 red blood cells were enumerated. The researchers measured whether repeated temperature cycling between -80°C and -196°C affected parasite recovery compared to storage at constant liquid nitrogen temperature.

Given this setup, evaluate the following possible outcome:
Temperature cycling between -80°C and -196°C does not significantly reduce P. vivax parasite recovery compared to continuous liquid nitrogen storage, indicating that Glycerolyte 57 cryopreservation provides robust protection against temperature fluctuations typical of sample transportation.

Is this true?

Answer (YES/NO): YES